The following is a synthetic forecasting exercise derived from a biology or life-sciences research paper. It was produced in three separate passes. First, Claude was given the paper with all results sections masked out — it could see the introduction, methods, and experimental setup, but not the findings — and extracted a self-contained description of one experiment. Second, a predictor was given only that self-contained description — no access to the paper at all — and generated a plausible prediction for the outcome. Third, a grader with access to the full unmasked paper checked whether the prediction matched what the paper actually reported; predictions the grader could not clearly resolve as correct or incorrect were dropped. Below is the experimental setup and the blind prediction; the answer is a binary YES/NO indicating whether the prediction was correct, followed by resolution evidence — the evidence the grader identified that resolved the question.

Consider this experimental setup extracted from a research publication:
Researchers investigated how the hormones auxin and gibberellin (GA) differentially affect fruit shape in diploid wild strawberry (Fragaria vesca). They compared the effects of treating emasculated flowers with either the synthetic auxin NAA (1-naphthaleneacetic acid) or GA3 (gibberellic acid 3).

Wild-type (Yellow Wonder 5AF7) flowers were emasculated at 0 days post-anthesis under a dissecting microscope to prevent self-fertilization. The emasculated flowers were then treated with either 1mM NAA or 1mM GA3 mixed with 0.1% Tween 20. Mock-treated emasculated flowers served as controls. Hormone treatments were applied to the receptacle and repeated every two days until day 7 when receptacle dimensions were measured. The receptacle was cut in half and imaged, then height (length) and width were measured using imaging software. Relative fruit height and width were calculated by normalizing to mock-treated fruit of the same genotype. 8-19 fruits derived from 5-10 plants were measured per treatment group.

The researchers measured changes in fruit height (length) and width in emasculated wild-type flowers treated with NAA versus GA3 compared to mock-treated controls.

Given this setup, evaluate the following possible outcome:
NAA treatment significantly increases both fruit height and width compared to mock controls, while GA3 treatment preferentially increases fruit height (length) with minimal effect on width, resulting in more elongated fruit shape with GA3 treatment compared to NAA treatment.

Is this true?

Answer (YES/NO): NO